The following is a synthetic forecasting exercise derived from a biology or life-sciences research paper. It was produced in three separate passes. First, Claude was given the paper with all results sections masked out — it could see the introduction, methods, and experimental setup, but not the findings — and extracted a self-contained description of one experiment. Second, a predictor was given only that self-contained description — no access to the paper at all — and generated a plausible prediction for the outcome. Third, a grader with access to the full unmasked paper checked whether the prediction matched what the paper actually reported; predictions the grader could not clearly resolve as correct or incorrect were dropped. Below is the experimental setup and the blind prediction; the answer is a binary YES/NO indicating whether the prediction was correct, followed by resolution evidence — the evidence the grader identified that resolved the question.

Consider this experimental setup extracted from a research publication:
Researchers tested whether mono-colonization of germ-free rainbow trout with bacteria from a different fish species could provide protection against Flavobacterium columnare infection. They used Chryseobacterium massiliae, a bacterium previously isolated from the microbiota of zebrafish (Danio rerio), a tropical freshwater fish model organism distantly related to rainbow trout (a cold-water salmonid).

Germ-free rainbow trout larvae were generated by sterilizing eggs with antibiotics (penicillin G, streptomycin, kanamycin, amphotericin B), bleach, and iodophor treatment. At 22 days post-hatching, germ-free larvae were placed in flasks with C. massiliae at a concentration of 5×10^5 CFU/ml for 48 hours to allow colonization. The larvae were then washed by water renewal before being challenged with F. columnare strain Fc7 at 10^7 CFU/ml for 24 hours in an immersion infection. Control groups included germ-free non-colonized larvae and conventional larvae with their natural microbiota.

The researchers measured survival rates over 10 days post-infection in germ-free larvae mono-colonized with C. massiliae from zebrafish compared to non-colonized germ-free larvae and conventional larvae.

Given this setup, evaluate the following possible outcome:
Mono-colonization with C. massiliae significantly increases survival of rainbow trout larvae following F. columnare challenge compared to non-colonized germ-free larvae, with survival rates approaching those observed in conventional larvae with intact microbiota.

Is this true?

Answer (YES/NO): YES